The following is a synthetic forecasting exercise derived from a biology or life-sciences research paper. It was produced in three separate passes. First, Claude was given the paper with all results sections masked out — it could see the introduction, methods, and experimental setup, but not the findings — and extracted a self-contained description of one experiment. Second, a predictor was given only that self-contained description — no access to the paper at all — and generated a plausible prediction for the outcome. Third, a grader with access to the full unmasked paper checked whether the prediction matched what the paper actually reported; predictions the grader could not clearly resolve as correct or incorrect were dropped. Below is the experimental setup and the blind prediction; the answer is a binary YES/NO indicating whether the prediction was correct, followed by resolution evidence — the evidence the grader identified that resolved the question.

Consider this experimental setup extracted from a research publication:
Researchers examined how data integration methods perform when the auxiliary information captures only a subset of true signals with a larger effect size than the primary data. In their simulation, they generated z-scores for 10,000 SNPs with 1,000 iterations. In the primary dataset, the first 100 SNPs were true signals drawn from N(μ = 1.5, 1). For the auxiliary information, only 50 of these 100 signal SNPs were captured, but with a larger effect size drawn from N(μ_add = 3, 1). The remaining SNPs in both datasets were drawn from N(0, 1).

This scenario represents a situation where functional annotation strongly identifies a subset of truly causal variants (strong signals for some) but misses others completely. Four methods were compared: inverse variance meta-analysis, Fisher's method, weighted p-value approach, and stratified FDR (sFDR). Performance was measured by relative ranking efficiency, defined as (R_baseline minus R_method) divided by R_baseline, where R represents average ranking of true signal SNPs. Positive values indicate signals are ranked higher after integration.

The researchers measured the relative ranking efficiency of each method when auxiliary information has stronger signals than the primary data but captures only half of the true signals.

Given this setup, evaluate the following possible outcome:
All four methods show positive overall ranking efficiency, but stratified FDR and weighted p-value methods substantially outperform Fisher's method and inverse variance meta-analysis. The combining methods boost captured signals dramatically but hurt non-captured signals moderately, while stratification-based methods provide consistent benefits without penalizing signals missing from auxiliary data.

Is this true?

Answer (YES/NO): NO